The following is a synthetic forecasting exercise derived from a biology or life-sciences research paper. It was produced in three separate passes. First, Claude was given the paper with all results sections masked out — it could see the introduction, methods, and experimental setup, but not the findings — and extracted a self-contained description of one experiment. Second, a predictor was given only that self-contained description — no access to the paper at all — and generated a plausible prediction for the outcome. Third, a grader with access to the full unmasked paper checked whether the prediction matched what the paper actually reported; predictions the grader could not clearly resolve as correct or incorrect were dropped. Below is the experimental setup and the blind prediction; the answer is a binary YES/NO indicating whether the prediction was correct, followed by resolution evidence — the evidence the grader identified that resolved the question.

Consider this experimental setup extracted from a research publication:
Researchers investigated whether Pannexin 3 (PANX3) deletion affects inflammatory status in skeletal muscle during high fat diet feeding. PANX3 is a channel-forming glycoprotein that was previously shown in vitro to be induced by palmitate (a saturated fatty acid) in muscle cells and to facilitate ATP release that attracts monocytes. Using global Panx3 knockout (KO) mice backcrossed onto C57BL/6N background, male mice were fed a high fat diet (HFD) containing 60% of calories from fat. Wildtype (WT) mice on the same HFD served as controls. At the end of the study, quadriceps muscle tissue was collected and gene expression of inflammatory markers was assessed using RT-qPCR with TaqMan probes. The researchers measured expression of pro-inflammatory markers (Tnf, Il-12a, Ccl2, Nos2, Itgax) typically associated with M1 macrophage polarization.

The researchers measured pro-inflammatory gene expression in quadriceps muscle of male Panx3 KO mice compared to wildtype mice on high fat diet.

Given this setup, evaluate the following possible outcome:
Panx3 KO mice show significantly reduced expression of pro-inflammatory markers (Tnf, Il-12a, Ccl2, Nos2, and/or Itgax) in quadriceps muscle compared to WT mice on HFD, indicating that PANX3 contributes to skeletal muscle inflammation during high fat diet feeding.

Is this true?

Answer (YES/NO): YES